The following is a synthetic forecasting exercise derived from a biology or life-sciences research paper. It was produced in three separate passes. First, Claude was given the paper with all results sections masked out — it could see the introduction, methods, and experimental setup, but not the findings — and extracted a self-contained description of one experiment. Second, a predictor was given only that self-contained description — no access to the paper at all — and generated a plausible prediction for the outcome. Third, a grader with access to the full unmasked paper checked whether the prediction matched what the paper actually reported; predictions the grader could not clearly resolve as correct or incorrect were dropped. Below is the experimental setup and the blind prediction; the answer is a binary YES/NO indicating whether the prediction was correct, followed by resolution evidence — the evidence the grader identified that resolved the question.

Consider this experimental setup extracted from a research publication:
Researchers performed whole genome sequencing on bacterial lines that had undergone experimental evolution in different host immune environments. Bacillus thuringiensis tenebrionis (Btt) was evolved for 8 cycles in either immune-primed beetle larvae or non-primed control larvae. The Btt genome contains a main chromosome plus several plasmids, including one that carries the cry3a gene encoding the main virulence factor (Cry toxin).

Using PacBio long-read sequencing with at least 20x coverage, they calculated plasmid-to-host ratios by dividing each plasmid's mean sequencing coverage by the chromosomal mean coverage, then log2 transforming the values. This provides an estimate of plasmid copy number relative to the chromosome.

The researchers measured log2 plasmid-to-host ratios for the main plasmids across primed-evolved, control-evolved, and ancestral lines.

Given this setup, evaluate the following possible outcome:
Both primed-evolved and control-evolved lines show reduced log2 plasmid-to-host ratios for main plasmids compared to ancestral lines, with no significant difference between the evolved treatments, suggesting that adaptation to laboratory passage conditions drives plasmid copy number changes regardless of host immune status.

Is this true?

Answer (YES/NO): YES